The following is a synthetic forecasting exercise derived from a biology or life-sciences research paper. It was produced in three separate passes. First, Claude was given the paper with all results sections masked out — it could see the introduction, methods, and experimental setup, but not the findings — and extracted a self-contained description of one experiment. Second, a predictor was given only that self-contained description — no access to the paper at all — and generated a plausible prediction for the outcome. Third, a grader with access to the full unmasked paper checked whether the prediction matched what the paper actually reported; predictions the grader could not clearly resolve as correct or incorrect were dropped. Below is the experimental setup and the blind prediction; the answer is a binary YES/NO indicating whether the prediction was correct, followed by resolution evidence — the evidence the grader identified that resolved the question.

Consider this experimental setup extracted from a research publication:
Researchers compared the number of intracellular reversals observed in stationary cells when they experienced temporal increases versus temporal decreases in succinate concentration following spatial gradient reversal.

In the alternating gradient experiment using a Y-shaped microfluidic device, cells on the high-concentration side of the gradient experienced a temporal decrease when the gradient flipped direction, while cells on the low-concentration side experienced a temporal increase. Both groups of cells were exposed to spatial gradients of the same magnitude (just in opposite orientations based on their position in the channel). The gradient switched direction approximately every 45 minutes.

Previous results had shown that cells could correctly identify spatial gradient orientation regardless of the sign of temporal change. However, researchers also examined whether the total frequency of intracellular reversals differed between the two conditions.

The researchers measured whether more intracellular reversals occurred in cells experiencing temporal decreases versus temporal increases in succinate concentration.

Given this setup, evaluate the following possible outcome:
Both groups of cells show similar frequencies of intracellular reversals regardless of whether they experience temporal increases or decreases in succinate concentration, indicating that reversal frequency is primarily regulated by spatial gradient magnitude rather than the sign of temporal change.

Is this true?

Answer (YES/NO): NO